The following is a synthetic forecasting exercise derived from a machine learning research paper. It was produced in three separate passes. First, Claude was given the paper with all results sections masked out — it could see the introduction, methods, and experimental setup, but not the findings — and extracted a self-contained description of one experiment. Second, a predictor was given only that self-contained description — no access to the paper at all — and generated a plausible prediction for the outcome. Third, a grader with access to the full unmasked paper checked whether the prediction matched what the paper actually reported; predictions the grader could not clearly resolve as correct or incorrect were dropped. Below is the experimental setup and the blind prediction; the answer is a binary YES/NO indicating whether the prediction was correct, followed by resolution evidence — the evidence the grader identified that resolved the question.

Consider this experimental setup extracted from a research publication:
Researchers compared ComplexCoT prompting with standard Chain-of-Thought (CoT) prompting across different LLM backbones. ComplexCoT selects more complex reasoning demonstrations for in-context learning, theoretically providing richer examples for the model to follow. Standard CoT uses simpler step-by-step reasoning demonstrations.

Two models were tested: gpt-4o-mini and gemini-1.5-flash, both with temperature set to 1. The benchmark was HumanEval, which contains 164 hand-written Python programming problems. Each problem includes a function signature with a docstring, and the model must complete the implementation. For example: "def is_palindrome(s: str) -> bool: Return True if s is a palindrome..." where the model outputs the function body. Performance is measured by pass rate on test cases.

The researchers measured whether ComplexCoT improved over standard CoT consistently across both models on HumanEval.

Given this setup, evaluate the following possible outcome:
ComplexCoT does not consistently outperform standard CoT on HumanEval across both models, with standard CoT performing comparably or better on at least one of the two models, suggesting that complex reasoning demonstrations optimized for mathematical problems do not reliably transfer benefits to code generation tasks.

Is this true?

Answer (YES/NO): YES